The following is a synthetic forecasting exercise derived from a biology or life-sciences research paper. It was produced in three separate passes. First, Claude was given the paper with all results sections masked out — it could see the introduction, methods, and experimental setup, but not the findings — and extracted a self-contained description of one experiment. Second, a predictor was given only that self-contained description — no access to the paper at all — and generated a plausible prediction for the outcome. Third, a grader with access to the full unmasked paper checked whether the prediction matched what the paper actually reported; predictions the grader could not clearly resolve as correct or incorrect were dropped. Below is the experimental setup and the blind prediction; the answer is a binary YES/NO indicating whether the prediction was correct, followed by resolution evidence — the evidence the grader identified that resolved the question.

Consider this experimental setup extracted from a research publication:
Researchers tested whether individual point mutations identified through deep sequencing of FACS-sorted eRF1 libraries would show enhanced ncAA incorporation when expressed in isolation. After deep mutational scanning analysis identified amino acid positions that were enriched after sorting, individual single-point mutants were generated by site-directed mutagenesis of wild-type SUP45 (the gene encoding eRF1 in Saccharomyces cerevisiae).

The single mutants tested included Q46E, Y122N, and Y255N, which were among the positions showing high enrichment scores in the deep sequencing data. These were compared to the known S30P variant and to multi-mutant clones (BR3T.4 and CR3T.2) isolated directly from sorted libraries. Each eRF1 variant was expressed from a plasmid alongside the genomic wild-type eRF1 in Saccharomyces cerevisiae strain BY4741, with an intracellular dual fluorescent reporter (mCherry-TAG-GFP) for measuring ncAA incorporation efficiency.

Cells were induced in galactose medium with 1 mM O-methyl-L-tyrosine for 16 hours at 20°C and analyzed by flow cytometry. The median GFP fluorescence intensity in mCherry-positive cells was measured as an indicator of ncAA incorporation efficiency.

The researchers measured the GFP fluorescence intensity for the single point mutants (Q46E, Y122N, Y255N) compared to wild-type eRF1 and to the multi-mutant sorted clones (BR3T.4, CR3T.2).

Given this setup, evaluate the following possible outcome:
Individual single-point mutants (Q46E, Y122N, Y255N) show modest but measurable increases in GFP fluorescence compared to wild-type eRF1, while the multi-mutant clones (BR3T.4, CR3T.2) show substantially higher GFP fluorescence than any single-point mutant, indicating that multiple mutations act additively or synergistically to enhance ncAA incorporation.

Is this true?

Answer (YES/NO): NO